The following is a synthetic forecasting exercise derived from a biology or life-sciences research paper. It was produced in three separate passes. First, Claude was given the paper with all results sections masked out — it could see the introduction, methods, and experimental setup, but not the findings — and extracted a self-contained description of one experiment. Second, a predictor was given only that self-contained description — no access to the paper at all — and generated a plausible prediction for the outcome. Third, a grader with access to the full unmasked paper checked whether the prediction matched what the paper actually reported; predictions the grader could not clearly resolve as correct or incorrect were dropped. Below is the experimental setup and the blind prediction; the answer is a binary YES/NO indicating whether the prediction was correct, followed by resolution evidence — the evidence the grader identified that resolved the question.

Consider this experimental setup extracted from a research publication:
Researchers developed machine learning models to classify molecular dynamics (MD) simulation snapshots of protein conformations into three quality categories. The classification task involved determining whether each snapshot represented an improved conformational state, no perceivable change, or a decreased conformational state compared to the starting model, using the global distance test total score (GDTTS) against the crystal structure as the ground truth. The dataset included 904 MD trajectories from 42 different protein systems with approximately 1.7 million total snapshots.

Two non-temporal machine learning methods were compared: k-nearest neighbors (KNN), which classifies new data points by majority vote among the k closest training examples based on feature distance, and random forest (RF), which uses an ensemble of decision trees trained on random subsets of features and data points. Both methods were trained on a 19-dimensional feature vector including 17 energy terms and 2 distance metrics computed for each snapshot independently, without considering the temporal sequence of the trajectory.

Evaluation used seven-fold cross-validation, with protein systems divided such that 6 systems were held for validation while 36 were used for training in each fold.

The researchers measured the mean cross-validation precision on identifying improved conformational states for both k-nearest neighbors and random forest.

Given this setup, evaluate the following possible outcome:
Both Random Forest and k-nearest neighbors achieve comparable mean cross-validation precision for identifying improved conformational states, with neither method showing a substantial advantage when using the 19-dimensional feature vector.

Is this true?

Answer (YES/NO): YES